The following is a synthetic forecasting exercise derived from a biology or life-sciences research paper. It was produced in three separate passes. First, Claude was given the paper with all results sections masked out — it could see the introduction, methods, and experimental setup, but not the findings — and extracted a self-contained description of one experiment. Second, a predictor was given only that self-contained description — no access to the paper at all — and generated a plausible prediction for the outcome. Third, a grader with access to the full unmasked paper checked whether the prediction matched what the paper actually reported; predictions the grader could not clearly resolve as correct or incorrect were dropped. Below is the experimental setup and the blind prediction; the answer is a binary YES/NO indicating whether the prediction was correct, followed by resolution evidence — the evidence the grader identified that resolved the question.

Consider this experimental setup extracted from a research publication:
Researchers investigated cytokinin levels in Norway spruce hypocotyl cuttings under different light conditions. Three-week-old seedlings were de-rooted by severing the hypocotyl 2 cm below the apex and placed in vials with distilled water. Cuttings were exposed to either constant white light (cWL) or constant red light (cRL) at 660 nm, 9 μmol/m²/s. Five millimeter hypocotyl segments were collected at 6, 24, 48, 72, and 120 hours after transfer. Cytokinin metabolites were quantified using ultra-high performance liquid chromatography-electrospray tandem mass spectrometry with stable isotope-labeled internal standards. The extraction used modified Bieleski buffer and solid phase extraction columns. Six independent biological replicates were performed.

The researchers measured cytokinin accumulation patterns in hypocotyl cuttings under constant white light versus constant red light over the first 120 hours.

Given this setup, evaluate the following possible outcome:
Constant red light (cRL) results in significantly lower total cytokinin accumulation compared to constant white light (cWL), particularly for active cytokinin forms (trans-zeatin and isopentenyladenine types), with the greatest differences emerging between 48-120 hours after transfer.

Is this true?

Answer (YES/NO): YES